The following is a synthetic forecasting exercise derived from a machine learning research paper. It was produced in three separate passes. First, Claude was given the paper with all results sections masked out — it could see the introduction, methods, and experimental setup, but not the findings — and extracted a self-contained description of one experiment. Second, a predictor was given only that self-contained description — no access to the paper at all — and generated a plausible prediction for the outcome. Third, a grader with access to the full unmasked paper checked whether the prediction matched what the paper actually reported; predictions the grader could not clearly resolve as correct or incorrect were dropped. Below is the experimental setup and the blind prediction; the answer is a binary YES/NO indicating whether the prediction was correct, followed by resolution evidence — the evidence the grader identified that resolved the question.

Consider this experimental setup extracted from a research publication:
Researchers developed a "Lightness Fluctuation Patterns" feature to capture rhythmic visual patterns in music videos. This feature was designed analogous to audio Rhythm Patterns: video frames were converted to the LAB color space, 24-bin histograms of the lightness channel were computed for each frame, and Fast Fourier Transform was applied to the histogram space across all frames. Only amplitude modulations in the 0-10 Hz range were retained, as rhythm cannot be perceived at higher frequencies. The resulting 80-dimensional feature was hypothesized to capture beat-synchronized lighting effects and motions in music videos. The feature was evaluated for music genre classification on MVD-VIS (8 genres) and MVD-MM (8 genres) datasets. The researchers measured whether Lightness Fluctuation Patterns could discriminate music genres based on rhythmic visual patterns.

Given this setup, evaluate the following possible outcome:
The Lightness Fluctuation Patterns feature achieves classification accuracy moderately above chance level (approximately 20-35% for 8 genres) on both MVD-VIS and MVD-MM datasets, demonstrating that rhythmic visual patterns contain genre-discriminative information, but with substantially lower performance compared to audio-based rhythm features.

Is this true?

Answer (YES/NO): NO